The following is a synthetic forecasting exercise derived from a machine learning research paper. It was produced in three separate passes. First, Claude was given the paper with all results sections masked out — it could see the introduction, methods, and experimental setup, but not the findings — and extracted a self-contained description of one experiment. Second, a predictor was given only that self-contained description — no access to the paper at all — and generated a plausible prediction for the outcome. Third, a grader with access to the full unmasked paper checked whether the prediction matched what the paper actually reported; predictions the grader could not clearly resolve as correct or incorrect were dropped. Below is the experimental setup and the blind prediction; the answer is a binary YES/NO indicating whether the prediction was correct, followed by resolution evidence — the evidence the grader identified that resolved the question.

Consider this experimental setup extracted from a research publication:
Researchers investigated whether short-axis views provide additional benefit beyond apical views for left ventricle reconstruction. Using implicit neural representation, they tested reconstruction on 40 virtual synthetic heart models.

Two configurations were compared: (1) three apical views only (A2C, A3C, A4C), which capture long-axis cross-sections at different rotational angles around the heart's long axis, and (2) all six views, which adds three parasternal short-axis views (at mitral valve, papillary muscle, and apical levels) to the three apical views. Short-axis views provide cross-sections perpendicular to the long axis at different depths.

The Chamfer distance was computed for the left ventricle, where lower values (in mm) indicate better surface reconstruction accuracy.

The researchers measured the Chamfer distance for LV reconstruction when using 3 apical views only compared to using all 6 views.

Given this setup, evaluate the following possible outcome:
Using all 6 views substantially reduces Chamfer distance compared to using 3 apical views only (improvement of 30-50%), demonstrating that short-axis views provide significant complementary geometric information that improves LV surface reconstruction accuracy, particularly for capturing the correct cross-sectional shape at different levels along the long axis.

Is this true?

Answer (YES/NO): YES